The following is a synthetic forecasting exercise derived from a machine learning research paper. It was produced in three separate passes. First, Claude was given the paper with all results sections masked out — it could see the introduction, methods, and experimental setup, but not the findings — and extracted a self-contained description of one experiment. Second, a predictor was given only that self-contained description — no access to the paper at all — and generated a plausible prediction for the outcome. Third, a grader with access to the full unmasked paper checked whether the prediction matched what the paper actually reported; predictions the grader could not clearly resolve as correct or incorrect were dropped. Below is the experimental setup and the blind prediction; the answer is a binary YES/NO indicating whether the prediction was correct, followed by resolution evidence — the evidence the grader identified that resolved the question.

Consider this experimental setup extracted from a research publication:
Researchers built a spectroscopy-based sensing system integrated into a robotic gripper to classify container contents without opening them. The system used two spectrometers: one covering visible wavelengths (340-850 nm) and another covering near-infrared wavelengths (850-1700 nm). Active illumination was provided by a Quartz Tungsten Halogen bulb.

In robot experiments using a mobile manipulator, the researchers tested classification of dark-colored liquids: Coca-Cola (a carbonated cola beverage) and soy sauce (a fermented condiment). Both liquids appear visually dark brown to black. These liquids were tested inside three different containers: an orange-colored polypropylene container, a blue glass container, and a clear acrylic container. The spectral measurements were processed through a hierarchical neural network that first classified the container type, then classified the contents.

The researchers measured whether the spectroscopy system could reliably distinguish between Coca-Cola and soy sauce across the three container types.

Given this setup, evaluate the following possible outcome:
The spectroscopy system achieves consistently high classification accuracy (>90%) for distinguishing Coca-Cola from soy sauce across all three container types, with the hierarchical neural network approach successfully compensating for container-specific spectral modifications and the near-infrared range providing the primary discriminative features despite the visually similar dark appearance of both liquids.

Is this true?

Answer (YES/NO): NO